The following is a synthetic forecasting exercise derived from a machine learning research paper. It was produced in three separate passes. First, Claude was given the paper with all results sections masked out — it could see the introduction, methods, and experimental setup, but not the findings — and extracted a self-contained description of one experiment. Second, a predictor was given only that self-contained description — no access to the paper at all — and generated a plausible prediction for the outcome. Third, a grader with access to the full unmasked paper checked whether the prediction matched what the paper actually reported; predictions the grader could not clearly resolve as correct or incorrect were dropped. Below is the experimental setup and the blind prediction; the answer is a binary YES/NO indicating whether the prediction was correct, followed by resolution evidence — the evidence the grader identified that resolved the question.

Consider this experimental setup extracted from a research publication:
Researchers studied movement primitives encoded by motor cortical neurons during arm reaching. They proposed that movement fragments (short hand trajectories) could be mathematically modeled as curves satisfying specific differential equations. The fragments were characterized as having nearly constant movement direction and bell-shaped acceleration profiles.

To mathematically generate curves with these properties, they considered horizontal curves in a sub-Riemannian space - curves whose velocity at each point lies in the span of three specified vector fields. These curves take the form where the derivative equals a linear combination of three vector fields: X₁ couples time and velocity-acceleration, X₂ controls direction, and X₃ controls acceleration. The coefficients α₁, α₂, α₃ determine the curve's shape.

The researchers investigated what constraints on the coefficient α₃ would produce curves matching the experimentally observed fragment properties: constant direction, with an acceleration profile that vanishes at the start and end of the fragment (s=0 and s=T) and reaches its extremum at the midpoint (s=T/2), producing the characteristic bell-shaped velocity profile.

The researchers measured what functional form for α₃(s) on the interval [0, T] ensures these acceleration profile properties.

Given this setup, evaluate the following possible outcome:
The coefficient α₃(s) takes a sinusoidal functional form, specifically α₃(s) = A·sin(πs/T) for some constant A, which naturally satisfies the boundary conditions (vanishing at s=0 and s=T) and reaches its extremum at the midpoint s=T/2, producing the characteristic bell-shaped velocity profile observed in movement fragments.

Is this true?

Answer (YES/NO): NO